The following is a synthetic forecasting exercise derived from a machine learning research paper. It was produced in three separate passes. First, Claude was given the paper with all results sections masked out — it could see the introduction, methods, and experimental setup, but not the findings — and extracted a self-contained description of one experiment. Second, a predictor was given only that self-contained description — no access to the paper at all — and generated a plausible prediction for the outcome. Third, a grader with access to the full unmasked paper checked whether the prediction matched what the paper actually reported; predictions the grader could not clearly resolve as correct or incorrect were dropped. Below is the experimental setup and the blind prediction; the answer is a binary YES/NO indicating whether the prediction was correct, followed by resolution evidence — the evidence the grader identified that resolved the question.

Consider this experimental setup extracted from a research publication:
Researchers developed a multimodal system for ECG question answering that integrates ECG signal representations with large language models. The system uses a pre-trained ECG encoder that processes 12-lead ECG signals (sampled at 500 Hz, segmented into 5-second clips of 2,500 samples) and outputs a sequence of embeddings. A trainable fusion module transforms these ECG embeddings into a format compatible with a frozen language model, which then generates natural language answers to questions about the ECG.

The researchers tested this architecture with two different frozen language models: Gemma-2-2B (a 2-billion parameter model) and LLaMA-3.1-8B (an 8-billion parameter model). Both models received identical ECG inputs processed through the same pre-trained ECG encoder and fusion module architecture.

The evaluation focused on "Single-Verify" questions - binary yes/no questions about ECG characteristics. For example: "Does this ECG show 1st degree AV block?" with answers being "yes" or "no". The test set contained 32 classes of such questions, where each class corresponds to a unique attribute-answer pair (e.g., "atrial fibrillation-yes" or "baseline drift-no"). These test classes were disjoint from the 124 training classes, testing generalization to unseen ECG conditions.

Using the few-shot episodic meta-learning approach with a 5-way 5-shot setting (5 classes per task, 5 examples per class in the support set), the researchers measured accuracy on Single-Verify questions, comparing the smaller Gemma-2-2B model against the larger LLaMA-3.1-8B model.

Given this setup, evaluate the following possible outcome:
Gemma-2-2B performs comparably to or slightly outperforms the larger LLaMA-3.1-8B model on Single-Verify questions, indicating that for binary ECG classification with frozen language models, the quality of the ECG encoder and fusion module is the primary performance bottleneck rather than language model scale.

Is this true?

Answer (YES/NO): NO